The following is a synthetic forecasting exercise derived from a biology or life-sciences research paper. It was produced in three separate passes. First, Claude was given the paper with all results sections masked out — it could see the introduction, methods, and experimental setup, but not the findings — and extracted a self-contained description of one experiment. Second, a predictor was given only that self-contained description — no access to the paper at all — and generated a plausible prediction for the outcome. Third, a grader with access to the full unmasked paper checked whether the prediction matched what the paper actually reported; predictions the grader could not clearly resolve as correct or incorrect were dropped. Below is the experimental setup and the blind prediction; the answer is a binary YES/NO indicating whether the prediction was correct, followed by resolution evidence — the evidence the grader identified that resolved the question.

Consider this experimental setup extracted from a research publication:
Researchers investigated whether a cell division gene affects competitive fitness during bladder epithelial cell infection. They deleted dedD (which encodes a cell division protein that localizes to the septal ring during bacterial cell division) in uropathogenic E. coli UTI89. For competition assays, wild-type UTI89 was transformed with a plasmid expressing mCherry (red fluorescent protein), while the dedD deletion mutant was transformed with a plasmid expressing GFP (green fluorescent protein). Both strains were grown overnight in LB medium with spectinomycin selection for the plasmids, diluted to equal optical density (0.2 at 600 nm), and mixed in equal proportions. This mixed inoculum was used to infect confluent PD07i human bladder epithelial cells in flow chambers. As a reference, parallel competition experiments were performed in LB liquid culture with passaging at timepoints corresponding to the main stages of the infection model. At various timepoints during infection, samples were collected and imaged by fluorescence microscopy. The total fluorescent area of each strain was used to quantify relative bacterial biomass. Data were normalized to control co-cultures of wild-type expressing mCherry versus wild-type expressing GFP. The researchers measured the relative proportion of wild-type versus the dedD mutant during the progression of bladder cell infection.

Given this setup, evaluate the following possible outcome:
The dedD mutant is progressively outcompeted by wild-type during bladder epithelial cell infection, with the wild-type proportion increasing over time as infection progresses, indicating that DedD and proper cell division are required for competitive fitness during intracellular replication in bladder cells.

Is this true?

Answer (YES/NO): NO